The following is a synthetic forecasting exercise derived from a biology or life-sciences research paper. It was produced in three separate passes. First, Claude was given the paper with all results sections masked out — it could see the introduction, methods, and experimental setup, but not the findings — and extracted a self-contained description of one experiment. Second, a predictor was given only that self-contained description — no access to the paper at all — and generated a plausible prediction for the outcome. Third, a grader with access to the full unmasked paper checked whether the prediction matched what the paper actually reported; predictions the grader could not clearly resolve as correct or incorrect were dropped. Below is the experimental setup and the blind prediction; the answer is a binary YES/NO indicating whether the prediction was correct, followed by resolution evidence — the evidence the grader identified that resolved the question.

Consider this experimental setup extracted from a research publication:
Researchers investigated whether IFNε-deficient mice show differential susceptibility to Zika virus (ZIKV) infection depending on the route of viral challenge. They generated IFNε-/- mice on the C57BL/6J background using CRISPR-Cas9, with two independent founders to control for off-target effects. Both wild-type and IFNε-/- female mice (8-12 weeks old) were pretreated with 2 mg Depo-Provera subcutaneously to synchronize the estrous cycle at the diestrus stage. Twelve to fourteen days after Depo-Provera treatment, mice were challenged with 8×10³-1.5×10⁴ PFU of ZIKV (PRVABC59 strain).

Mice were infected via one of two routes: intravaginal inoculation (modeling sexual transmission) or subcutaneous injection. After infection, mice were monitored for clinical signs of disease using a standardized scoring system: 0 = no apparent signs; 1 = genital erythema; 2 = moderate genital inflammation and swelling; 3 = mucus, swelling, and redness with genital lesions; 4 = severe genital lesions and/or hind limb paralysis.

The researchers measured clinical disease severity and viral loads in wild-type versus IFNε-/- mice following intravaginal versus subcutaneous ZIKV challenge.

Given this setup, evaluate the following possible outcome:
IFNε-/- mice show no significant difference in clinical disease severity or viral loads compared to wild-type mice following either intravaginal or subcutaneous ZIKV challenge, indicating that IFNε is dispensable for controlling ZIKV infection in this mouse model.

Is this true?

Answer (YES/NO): NO